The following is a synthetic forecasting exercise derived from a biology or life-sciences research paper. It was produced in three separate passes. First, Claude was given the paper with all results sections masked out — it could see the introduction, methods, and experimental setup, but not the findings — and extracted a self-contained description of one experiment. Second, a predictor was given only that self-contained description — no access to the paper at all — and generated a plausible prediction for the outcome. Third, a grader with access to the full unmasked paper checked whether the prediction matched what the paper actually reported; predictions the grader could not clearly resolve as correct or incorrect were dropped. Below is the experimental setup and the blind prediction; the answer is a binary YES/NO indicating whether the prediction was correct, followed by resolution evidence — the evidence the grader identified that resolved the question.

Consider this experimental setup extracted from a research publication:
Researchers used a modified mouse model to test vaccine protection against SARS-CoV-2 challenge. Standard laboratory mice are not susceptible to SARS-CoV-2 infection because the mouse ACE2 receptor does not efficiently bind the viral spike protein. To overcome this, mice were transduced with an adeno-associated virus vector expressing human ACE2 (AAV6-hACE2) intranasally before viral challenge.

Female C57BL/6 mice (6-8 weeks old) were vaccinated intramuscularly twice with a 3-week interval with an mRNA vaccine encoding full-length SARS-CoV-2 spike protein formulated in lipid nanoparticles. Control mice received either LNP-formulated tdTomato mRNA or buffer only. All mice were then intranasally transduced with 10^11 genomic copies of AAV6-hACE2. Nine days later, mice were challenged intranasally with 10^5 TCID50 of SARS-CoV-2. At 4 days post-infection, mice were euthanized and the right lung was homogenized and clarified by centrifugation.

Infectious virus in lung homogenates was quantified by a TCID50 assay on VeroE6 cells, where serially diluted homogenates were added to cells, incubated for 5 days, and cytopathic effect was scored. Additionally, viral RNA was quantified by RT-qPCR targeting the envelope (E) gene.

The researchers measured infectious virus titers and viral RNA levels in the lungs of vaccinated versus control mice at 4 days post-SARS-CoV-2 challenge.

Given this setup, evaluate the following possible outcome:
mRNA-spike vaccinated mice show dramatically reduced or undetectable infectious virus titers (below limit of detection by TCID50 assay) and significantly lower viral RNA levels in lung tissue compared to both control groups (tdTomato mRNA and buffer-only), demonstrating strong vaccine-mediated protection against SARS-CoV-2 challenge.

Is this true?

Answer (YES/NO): NO